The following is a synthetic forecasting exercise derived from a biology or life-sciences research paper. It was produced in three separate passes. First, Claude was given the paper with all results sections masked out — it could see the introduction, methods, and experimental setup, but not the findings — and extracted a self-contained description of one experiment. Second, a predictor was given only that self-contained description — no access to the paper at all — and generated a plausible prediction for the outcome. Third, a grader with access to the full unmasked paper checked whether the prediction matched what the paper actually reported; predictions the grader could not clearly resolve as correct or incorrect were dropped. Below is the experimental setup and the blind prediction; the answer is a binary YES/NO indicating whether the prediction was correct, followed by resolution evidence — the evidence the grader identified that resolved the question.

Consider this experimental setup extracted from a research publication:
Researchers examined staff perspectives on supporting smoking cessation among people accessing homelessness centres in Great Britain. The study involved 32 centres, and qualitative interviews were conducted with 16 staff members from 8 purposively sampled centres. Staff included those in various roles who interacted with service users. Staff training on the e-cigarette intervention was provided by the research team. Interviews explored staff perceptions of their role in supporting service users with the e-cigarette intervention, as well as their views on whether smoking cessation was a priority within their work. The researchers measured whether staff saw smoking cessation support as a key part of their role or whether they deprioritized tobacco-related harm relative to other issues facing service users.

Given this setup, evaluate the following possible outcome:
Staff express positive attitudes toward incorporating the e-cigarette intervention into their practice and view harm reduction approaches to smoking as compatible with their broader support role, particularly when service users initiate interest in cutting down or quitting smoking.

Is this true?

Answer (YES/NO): YES